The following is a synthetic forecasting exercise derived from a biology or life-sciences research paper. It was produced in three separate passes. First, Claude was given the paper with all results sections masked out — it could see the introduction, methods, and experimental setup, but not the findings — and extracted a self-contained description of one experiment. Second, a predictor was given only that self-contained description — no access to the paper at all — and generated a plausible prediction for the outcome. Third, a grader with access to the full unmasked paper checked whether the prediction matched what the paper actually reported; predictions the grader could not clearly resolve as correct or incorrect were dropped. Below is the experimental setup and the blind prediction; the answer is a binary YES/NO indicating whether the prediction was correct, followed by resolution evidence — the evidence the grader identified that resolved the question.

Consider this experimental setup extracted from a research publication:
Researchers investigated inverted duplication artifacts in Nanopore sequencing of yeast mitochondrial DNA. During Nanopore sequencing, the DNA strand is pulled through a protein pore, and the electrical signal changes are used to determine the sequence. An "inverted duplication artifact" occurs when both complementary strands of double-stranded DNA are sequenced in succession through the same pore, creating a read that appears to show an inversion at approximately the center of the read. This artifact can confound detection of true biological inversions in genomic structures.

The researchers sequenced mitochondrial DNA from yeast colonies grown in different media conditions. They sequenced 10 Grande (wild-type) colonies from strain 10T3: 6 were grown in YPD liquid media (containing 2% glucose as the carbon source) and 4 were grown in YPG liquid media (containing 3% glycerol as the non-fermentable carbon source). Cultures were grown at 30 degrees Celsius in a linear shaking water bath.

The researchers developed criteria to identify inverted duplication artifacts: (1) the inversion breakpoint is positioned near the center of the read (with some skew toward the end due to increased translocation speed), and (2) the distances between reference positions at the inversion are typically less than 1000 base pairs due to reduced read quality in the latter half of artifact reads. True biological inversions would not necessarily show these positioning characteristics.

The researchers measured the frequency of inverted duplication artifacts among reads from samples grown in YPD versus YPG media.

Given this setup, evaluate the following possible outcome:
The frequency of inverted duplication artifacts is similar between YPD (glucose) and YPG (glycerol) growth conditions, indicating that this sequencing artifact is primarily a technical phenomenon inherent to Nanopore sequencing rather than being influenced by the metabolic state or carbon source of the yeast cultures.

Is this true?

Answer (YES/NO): NO